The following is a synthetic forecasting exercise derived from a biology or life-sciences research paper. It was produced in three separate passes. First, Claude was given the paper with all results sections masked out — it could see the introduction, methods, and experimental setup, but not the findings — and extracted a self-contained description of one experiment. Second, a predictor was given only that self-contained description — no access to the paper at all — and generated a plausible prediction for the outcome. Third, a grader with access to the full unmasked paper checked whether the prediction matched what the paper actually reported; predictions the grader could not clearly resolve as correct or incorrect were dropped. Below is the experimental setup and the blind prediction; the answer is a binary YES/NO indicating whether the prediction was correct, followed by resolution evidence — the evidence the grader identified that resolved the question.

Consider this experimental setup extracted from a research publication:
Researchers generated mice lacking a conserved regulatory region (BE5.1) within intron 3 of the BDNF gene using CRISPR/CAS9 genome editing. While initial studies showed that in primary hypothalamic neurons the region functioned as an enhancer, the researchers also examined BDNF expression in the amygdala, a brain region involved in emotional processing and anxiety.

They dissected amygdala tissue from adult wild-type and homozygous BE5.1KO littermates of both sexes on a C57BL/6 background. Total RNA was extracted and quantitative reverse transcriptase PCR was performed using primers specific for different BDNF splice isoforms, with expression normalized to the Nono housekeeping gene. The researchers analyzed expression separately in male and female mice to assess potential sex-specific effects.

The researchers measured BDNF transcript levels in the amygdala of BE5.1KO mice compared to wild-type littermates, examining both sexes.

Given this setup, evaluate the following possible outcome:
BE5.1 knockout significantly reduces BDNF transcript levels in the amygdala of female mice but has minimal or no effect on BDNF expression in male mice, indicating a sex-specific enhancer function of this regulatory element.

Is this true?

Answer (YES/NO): NO